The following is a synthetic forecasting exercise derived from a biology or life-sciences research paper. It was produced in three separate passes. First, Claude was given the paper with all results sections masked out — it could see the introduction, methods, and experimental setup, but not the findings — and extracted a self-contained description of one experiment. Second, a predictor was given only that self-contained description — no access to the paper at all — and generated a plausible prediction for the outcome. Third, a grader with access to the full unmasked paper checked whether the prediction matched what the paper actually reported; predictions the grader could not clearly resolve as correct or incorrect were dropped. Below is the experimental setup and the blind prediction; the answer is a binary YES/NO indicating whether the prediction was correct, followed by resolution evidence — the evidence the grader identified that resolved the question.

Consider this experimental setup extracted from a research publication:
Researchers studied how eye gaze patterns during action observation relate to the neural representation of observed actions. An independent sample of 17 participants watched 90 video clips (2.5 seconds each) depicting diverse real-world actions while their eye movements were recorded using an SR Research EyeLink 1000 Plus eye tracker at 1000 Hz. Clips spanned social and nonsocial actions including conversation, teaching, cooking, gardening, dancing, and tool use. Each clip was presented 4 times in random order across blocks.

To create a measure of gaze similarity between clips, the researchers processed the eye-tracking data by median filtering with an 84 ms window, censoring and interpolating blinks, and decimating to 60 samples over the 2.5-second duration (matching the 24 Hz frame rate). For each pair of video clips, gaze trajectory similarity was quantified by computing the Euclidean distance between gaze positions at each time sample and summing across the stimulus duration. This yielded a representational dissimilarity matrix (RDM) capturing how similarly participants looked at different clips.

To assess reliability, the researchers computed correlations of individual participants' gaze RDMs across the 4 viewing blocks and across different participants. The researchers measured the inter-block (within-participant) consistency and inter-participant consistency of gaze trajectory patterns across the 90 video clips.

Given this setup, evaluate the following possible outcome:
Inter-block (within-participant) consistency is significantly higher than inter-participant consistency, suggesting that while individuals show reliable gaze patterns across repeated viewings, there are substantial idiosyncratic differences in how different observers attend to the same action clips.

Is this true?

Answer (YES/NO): NO